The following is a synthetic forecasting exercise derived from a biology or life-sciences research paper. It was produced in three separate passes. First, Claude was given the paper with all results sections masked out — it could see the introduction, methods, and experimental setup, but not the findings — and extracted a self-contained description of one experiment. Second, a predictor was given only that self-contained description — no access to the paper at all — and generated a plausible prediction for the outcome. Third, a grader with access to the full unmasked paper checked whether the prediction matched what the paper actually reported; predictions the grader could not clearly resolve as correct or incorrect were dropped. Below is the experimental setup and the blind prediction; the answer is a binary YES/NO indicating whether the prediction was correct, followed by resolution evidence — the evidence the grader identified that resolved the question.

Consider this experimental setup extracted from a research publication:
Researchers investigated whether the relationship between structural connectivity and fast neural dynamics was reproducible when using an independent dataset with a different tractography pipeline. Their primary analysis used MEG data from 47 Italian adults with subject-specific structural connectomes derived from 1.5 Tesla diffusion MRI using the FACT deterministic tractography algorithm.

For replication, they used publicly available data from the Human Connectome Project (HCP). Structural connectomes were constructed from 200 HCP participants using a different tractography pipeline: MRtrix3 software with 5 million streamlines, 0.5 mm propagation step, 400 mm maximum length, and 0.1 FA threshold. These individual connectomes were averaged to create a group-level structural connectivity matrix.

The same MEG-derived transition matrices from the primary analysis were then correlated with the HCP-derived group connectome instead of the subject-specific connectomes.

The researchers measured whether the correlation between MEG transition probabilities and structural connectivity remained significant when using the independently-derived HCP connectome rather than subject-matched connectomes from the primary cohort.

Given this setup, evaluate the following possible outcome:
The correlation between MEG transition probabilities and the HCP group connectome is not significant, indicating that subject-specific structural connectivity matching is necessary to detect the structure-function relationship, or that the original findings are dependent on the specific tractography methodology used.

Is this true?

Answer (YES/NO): NO